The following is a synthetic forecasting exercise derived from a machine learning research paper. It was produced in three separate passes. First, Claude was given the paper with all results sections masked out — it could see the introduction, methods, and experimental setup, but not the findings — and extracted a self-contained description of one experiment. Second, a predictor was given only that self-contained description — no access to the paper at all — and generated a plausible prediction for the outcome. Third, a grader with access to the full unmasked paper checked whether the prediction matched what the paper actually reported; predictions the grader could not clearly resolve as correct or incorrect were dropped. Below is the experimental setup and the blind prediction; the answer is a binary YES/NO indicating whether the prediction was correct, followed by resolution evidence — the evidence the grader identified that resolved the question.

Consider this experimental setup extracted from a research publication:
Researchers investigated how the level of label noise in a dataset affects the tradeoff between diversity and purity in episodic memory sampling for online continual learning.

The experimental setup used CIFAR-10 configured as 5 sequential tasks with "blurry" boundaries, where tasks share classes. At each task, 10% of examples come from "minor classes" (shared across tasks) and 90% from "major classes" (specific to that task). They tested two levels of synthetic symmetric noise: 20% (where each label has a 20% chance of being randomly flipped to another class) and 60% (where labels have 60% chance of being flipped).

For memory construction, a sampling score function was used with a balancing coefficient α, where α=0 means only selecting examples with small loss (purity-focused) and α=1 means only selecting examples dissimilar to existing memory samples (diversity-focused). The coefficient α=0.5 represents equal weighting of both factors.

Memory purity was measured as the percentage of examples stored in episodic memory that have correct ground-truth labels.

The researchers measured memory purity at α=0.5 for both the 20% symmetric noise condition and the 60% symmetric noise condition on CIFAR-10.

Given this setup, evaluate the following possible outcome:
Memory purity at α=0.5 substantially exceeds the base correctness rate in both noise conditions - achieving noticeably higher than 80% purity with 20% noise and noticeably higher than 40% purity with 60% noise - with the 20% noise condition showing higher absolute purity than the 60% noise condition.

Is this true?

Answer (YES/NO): YES